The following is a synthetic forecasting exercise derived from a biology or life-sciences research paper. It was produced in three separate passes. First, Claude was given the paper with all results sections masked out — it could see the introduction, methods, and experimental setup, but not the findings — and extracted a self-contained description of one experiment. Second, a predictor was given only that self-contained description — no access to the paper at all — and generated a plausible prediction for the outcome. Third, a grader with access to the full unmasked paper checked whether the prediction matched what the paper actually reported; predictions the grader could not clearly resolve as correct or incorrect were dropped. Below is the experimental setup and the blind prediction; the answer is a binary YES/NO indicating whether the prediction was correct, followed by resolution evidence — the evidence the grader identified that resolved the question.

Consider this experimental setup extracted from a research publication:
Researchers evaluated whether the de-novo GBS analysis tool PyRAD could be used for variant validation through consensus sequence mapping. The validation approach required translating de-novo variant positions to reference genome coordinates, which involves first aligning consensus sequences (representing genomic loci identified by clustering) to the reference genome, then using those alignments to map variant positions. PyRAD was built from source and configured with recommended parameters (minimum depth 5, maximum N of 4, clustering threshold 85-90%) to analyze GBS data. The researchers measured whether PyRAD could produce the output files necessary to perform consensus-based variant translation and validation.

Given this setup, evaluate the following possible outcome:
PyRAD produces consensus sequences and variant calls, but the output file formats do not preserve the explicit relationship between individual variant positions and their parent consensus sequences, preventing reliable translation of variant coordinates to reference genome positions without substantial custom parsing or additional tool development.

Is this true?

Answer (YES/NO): NO